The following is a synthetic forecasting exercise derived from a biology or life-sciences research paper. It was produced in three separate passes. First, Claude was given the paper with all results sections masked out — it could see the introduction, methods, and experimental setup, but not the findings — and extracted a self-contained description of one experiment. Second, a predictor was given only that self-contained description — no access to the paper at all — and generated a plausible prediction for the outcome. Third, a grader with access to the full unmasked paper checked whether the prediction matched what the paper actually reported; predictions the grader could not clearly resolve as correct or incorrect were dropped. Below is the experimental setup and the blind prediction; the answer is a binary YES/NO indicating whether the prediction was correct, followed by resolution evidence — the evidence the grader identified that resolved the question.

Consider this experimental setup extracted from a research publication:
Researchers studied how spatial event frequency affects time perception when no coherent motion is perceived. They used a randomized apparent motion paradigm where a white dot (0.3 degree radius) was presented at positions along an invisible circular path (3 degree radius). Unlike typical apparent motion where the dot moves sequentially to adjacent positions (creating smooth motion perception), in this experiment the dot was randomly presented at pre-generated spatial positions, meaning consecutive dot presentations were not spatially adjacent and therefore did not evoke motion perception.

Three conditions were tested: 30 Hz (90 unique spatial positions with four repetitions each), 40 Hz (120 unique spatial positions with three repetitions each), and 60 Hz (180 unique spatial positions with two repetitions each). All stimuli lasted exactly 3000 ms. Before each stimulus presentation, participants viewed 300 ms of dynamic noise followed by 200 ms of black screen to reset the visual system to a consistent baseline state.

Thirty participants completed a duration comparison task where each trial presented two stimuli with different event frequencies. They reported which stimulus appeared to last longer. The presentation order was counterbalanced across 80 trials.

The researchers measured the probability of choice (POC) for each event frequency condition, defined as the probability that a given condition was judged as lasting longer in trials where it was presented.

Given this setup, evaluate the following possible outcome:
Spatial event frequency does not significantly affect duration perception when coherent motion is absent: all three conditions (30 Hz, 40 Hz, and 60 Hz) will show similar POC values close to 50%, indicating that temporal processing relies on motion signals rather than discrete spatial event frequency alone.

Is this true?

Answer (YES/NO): NO